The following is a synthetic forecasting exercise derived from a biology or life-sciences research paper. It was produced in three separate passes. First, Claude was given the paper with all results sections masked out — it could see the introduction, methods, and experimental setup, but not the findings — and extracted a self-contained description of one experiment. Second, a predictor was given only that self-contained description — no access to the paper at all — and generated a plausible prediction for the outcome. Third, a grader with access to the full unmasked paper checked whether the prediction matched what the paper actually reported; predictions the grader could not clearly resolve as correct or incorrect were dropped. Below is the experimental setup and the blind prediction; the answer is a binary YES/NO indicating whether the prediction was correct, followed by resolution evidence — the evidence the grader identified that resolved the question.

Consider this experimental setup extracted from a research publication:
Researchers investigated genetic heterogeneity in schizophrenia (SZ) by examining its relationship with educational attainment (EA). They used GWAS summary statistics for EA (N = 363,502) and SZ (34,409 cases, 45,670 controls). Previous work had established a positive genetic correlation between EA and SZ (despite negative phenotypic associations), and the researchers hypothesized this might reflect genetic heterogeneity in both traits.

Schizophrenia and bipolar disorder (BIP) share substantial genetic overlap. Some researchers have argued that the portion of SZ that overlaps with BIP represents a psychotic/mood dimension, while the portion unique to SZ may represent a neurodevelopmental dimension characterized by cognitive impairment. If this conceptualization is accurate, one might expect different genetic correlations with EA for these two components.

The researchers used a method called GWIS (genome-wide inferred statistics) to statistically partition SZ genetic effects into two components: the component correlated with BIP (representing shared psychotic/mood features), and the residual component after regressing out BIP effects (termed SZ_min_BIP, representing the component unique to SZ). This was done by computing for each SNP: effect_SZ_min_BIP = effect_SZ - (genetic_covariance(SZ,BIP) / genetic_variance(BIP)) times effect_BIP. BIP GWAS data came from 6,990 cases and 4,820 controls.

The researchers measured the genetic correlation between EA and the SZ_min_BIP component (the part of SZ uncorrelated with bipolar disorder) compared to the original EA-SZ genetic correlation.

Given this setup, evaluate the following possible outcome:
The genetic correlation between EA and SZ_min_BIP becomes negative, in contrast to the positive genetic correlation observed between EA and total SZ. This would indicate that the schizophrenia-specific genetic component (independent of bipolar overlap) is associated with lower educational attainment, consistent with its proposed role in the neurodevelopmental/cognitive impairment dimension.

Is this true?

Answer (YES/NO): YES